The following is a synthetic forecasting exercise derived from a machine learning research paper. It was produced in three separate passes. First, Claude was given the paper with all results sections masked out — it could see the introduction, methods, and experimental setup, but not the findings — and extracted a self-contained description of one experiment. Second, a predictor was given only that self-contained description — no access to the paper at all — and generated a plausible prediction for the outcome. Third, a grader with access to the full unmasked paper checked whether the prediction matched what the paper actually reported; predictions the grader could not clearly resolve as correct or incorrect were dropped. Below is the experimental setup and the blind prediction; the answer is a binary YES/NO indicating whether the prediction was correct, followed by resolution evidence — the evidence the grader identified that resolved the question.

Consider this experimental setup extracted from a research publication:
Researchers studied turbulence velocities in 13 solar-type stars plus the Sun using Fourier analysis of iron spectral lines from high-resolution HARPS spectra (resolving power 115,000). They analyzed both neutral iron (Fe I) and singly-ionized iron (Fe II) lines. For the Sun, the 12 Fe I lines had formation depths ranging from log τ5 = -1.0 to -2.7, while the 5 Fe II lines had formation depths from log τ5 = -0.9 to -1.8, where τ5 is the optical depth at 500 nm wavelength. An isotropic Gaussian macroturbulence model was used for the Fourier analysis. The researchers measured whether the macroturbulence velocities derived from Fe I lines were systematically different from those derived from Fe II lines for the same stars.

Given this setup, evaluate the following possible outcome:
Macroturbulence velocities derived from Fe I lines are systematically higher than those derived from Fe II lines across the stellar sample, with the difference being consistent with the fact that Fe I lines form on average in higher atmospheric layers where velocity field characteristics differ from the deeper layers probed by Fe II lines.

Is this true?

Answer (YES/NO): NO